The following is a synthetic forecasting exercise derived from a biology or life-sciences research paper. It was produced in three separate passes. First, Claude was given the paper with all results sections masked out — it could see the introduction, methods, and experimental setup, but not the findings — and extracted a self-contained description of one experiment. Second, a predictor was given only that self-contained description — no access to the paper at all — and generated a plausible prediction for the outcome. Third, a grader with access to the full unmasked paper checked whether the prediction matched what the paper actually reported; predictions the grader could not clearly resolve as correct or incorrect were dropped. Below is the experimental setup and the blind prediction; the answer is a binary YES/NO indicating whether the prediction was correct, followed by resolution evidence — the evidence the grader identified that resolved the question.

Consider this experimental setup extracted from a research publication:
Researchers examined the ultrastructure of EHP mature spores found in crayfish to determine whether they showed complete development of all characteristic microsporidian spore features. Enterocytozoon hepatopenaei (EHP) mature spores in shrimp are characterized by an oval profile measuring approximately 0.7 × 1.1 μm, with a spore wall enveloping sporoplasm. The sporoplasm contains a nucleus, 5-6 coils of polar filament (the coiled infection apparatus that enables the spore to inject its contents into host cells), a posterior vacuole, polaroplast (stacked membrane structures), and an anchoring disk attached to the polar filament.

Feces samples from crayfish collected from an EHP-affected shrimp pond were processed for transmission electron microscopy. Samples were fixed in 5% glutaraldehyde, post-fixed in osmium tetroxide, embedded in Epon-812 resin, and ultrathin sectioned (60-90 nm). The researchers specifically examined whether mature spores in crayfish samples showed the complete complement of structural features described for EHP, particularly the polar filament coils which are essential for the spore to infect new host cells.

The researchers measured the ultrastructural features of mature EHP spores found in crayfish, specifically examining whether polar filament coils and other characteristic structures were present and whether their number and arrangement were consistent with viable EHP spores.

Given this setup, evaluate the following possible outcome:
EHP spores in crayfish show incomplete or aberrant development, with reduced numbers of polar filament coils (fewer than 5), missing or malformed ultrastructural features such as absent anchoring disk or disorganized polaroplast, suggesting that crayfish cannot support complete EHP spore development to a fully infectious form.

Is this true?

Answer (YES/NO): NO